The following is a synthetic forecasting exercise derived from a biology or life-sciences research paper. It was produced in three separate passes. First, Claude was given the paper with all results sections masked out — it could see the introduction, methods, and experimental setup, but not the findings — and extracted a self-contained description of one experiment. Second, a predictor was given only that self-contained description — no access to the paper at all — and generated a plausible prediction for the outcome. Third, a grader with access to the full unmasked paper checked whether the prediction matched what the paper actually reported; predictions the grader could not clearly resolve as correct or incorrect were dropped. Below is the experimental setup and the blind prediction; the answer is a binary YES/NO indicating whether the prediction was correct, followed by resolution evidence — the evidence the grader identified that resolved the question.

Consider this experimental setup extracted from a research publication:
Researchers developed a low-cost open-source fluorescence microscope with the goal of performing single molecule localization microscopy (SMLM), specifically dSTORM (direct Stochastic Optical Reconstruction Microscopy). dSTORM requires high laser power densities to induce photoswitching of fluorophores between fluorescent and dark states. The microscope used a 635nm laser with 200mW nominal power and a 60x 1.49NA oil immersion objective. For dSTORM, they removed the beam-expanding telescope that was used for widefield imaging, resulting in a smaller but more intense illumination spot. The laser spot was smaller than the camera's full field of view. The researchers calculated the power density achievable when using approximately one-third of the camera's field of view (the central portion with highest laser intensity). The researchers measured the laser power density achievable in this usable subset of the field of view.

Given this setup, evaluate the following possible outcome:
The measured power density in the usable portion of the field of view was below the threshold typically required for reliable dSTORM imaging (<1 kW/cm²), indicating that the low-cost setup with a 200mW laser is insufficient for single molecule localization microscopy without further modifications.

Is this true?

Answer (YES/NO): NO